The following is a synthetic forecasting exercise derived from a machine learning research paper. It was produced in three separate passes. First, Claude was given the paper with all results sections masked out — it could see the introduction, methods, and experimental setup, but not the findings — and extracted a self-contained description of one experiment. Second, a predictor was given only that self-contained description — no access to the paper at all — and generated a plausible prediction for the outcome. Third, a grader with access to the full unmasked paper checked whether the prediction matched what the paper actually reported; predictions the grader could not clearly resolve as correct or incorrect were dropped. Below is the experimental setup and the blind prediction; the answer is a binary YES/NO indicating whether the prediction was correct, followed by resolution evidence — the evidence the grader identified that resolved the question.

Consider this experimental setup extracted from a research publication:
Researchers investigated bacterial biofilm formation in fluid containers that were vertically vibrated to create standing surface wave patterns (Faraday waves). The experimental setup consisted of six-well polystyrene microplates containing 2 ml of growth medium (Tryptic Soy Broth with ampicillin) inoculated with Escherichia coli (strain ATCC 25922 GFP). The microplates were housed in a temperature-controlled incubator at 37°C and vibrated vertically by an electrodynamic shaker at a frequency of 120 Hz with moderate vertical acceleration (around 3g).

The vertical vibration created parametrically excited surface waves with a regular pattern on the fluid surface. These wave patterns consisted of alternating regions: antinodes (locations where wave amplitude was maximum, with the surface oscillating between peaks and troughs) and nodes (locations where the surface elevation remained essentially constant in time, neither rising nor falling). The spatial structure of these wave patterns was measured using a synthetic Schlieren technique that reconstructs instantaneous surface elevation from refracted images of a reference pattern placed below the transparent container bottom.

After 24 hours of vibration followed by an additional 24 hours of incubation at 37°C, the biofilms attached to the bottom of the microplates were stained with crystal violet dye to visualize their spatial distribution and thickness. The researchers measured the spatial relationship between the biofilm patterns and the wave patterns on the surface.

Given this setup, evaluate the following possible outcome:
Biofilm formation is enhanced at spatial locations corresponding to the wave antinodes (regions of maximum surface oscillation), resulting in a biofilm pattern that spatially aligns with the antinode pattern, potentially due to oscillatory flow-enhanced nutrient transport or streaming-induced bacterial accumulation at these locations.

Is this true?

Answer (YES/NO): YES